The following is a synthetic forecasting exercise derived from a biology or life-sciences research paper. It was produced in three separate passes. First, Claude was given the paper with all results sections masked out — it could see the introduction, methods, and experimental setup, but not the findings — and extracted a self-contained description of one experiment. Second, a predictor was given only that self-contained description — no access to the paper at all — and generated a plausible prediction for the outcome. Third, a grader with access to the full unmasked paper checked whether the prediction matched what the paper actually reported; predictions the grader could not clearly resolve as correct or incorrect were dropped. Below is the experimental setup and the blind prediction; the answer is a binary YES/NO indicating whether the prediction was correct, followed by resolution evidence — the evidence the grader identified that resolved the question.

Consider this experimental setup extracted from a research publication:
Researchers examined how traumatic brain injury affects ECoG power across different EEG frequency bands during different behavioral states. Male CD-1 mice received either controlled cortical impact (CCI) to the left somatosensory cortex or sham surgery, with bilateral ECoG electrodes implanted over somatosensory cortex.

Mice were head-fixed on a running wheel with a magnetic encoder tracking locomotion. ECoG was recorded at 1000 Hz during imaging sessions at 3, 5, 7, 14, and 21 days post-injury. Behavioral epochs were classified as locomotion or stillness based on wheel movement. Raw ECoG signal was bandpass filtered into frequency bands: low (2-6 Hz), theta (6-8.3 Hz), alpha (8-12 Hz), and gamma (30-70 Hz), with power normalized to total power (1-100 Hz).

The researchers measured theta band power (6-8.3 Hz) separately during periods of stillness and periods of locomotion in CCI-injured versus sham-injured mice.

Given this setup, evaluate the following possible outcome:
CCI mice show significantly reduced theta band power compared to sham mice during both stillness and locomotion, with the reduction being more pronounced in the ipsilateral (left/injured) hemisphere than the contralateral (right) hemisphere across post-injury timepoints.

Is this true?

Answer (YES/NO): NO